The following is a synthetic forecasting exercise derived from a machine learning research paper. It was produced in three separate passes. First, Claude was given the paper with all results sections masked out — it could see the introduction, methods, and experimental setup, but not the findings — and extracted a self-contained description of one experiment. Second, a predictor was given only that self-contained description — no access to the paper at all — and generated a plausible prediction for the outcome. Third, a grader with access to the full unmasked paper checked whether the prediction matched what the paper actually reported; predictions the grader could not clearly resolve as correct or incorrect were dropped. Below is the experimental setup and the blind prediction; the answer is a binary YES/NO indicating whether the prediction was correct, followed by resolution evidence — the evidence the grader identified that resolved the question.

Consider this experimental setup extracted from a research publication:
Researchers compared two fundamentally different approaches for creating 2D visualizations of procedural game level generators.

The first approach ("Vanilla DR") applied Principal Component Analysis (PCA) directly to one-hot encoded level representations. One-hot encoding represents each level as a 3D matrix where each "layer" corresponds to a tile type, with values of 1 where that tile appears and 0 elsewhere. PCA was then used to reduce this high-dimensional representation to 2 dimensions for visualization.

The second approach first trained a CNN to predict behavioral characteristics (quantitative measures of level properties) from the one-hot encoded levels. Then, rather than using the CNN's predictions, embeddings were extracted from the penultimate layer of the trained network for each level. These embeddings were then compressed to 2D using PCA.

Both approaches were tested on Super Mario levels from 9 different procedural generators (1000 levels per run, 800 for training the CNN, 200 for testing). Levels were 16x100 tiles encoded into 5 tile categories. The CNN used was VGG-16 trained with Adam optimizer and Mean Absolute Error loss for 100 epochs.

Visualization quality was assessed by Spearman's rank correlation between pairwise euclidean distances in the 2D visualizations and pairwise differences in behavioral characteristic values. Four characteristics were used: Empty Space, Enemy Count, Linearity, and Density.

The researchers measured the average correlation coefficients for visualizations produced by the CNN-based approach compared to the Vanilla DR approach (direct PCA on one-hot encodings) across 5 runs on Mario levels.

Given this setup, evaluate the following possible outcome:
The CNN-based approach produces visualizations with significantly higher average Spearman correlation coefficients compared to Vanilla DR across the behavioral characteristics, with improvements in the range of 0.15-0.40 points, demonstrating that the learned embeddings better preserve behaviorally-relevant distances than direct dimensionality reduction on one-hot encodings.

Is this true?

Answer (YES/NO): NO